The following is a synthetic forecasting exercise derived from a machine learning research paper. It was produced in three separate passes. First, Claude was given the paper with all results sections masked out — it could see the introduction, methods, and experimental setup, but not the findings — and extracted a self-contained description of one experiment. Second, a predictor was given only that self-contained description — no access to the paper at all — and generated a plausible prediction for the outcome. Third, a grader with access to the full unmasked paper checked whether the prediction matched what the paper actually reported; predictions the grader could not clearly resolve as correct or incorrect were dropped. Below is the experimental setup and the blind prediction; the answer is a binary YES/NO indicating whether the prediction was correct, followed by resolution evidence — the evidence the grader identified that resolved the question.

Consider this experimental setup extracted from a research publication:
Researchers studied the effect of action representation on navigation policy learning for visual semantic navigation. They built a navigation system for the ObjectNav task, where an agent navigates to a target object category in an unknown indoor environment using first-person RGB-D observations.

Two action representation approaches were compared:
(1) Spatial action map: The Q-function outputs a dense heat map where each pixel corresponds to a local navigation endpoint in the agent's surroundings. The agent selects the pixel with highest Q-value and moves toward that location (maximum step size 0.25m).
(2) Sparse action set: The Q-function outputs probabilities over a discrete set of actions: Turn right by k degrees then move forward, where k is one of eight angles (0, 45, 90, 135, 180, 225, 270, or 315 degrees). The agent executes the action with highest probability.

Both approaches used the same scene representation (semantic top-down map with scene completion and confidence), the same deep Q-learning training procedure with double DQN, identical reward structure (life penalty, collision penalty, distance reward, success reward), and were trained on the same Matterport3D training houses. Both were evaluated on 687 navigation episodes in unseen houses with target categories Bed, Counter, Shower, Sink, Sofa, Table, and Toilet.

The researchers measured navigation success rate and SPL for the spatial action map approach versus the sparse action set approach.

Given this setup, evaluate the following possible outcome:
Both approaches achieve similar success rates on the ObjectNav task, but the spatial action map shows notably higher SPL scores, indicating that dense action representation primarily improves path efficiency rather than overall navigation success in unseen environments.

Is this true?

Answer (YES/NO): NO